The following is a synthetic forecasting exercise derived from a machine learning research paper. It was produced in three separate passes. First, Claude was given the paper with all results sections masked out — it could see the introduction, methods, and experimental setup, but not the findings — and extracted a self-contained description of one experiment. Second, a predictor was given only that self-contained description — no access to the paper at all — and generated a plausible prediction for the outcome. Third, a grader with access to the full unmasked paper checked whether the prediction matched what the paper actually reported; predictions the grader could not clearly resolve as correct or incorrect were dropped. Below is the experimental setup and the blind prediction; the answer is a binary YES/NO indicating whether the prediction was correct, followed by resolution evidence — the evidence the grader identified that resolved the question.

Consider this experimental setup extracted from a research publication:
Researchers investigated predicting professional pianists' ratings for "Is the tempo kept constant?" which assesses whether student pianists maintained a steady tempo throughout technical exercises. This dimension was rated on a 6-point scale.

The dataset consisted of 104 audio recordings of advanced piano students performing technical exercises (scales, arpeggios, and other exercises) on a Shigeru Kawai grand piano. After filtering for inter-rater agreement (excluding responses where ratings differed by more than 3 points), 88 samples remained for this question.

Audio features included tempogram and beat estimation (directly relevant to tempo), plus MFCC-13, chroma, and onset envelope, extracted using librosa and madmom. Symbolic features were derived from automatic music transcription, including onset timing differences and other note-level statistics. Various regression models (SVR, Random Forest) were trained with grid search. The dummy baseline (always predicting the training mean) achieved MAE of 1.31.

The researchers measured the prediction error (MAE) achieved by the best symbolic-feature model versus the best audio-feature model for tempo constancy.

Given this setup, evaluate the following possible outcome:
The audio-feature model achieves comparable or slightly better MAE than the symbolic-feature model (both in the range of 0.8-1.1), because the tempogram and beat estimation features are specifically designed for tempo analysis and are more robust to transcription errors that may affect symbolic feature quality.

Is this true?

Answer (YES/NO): NO